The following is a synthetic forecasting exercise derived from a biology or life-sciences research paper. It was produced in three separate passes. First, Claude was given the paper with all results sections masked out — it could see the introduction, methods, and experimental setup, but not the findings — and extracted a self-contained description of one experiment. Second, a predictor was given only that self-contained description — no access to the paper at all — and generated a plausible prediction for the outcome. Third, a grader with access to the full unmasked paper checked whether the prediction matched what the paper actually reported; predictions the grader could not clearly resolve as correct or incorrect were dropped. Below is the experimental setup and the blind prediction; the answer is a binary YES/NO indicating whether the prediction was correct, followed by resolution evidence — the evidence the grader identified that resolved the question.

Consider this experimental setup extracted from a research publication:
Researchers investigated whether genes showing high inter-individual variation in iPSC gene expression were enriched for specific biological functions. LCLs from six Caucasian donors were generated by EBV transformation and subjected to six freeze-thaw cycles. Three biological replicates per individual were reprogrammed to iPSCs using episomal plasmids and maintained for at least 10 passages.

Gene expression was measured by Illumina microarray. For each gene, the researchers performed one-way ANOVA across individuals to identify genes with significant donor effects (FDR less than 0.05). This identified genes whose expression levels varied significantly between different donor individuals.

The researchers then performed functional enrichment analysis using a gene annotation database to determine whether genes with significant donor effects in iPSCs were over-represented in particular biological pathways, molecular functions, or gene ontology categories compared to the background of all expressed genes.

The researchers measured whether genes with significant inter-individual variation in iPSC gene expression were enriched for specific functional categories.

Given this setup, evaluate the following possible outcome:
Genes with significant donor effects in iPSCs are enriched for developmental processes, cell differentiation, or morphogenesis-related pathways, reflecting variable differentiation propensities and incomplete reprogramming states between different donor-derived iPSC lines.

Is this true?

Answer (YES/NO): NO